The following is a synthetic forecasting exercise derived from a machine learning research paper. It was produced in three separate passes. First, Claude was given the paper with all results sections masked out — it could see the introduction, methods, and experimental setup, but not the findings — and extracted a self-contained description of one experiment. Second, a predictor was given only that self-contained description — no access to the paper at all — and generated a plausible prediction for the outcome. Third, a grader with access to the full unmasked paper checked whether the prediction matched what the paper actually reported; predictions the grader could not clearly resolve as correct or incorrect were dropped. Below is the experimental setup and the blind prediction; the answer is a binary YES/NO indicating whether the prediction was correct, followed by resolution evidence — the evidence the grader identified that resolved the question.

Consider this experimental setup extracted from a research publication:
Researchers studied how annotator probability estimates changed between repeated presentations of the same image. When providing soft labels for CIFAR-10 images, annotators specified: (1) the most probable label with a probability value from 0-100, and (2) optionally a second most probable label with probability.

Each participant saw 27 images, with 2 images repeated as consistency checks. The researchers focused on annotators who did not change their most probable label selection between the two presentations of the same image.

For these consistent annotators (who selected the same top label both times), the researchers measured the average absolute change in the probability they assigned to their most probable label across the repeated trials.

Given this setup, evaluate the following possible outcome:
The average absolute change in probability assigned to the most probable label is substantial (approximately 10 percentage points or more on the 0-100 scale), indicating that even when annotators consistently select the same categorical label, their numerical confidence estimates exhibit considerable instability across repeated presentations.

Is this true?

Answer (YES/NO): NO